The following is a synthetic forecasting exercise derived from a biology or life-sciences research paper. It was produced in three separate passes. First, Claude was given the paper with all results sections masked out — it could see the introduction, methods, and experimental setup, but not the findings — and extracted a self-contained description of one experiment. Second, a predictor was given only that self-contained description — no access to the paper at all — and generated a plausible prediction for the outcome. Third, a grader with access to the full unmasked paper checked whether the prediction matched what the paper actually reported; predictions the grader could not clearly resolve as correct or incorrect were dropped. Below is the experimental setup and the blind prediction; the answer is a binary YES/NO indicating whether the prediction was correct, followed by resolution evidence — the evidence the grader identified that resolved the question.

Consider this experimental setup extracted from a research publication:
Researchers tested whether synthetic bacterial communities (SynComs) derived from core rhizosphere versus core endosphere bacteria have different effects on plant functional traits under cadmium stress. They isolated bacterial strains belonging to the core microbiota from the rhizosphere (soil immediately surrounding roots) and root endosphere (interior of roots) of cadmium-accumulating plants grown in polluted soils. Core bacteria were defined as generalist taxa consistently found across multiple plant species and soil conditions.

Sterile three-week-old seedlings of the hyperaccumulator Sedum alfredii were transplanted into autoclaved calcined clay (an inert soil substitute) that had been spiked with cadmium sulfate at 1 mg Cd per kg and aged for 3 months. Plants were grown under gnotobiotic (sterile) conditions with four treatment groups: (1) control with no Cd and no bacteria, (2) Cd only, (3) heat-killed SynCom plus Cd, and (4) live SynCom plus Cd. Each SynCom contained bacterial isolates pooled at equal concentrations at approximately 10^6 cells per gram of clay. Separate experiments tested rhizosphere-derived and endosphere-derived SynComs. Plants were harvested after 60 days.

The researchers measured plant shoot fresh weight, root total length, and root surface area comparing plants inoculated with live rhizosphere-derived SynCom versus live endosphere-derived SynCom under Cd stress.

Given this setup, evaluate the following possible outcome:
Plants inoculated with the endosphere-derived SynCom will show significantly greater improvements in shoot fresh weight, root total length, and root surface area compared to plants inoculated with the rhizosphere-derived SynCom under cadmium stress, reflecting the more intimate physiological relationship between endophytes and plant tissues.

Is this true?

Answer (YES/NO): NO